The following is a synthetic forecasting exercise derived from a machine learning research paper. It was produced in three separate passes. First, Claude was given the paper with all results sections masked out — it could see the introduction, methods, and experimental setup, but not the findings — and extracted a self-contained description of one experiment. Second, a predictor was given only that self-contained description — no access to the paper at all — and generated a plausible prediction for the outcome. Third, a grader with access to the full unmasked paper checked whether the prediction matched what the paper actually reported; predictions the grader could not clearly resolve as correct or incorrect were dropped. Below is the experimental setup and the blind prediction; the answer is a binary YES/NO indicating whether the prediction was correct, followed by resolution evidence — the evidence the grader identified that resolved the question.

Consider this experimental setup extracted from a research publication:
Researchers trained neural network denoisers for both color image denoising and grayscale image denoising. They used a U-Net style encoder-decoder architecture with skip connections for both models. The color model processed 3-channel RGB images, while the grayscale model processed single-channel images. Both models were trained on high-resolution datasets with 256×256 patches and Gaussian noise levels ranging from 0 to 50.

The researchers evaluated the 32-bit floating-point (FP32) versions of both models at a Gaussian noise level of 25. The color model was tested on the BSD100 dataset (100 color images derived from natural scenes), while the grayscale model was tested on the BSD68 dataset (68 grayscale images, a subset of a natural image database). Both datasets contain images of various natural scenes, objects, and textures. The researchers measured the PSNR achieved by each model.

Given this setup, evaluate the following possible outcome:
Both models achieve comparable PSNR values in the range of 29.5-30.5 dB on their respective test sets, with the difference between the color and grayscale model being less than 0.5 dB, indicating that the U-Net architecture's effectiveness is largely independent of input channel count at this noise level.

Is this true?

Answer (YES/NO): NO